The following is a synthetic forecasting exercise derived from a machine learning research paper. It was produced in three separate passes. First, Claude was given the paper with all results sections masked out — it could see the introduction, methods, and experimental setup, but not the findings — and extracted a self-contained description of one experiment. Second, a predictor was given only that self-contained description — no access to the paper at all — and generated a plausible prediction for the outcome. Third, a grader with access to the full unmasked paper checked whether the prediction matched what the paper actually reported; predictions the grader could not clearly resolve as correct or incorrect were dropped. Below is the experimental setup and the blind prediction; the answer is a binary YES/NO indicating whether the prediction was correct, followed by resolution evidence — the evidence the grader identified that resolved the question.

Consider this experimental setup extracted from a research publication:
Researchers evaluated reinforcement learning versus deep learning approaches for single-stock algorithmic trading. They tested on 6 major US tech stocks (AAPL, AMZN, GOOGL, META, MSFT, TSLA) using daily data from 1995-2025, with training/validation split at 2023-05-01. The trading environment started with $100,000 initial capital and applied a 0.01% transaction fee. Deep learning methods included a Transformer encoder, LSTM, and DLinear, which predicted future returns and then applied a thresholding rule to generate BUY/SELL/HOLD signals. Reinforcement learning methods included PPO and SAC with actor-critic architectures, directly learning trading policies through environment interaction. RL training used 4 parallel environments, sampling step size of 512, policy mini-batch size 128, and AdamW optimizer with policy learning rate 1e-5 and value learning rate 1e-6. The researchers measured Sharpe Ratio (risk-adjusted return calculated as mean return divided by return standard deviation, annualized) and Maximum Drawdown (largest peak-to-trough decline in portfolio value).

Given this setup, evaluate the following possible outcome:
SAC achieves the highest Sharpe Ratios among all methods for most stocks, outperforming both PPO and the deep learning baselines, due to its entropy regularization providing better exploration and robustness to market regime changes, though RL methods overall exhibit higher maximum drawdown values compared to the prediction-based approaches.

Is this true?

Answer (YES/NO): NO